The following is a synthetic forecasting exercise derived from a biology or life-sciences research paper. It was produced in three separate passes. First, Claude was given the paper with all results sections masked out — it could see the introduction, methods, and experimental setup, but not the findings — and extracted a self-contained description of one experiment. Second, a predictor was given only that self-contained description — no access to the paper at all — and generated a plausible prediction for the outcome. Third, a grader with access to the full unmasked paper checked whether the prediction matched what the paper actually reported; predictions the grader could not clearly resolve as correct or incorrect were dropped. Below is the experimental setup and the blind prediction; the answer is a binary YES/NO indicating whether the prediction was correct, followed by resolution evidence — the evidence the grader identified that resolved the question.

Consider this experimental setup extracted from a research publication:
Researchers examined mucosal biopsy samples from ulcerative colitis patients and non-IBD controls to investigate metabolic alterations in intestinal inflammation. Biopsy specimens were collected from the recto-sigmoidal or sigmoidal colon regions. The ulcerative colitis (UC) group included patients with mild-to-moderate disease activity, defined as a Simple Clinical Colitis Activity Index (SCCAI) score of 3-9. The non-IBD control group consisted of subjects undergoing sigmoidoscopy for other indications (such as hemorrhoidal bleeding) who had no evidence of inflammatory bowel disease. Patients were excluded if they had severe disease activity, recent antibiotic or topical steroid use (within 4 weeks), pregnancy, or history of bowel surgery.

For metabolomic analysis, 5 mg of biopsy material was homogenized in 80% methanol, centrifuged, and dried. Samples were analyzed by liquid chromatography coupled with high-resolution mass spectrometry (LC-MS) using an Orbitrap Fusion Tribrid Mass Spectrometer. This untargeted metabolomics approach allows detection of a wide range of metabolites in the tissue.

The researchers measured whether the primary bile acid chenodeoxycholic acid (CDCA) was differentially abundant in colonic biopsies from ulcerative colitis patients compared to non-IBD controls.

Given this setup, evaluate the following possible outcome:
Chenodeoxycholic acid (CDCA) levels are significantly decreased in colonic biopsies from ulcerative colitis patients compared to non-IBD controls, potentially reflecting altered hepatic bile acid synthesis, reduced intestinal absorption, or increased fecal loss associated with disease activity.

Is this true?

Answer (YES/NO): NO